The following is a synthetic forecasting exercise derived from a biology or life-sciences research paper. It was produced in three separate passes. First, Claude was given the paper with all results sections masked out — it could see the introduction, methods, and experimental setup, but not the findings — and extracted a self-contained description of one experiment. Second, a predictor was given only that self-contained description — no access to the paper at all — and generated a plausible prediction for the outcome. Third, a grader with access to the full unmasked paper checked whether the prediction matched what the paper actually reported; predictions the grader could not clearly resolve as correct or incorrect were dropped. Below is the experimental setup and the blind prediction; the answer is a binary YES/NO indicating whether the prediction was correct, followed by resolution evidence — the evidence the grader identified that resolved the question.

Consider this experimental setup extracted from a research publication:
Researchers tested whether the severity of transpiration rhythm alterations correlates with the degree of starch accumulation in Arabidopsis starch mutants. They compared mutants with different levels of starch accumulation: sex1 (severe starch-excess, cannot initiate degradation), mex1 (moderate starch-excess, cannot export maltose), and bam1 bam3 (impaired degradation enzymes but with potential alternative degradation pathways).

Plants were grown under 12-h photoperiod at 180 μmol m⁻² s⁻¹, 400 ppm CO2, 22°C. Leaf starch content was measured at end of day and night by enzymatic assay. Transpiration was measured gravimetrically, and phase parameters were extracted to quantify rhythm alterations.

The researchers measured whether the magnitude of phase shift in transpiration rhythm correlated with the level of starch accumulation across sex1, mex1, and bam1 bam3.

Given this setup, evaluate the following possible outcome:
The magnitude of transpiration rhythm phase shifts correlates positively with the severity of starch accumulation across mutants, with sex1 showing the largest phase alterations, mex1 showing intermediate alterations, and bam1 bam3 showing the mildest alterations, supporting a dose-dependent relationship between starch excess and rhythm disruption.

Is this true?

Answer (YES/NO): NO